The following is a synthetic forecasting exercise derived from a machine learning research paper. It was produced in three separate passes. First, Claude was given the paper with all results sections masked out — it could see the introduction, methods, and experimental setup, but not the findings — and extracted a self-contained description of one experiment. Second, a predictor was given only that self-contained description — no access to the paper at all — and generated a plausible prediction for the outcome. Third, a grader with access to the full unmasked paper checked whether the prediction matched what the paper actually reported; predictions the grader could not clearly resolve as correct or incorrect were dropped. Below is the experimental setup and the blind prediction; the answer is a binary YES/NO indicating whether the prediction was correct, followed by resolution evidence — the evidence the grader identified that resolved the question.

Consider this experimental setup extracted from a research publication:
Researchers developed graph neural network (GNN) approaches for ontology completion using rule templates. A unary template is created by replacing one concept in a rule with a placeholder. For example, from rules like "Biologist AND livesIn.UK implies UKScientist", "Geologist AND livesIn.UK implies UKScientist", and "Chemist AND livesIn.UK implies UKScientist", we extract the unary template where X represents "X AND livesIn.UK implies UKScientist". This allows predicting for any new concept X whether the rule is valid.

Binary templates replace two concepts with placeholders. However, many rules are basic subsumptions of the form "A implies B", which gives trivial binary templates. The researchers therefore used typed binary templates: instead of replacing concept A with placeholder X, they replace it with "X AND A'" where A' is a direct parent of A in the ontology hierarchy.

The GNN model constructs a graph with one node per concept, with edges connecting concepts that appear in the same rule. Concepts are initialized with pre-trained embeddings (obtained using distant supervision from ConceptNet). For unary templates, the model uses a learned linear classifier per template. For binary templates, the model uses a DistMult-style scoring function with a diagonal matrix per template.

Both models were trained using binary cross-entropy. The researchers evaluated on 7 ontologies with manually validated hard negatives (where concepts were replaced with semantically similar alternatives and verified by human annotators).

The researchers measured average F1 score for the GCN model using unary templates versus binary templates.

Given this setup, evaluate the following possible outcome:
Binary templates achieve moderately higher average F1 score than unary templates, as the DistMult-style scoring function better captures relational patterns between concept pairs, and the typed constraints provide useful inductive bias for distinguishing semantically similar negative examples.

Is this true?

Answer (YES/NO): NO